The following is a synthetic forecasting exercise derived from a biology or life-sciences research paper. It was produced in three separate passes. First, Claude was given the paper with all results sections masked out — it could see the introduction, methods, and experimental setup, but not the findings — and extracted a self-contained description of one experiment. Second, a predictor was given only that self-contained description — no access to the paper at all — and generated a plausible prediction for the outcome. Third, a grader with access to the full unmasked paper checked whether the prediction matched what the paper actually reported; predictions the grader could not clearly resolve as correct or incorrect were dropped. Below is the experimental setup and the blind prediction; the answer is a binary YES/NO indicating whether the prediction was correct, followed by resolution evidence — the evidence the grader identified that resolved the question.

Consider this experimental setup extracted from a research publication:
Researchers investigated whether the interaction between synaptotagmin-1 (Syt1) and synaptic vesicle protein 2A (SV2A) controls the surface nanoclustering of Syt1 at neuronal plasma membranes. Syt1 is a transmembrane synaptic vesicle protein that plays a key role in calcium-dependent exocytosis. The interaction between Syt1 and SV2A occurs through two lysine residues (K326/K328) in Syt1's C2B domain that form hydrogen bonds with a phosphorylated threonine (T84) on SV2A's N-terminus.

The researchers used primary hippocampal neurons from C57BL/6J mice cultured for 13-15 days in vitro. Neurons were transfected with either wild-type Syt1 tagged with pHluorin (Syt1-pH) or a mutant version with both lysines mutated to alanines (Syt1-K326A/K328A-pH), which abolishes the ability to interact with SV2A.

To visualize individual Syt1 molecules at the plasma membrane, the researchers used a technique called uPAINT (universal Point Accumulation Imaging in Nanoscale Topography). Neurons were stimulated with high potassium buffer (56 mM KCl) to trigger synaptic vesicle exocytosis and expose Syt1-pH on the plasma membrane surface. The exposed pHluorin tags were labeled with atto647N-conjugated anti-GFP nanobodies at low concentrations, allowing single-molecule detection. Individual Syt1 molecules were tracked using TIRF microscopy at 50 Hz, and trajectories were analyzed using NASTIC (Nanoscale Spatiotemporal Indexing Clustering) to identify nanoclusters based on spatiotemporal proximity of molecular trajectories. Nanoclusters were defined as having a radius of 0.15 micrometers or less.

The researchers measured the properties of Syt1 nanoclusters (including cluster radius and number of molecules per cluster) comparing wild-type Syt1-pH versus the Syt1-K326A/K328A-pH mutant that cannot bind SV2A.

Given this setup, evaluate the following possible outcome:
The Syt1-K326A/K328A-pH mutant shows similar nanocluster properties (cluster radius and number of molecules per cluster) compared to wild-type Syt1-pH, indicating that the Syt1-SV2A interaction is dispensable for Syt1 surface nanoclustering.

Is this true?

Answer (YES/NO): NO